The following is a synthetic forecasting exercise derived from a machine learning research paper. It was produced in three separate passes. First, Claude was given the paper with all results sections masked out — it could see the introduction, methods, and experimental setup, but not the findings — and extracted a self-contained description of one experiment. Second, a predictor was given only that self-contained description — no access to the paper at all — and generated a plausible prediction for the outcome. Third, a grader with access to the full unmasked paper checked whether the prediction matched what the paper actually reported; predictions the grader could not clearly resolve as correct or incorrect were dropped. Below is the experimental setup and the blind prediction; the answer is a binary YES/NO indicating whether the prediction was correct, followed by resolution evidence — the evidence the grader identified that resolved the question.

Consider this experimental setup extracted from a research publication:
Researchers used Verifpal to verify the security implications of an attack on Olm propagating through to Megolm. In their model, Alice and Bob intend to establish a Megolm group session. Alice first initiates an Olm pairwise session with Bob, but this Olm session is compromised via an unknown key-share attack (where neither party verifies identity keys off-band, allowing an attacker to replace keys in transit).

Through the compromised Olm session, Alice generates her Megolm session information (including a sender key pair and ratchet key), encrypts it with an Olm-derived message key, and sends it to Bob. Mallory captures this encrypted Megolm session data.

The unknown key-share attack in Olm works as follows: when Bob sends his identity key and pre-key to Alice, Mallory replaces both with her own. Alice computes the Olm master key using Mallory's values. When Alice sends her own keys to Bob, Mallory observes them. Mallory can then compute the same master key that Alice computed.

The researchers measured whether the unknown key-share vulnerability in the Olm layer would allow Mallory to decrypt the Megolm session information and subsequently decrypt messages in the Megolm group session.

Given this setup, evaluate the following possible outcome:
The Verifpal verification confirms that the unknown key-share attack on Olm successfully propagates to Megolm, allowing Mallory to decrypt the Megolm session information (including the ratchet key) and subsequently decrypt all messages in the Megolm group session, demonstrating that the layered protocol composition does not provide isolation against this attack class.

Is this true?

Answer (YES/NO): YES